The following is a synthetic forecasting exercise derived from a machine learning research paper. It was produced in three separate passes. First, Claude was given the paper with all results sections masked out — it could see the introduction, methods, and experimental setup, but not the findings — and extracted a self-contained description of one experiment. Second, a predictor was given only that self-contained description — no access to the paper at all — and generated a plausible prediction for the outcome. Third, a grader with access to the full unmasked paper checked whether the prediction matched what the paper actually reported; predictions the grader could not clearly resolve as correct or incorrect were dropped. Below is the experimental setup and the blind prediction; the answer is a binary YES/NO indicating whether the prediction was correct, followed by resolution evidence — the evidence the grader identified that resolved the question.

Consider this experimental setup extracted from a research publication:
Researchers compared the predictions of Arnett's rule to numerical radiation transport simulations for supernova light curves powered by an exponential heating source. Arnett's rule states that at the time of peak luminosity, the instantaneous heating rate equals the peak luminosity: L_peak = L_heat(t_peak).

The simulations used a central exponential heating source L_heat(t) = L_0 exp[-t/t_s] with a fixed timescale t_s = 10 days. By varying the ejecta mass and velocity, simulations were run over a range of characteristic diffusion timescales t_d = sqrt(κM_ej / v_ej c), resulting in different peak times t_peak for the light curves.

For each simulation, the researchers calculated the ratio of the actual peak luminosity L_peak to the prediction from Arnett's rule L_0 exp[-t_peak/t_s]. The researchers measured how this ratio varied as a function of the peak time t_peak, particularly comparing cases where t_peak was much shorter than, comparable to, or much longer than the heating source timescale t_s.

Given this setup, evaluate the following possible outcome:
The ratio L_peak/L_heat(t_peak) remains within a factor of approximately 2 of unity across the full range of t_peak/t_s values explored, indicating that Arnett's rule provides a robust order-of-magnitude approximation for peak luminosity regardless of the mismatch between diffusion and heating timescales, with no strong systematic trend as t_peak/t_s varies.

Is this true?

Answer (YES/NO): NO